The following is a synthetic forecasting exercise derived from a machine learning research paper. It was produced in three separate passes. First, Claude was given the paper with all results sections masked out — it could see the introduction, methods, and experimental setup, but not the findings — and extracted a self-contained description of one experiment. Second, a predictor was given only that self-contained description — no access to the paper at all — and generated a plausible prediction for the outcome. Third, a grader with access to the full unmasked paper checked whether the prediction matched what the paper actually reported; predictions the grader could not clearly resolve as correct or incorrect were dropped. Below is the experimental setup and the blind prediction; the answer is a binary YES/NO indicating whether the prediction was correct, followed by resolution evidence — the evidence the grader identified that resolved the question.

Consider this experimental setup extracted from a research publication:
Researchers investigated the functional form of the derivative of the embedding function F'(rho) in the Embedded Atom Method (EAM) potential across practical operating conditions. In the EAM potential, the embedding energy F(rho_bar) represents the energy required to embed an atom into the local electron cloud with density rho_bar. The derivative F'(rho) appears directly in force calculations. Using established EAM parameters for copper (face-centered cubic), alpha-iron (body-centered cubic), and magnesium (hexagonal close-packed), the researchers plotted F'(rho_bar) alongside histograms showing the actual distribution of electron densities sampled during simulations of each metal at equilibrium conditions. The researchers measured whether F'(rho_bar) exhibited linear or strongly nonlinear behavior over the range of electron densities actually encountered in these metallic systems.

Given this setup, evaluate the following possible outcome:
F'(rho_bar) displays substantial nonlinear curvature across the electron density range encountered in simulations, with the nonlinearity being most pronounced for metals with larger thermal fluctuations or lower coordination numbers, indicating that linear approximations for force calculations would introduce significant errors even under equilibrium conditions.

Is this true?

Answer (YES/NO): NO